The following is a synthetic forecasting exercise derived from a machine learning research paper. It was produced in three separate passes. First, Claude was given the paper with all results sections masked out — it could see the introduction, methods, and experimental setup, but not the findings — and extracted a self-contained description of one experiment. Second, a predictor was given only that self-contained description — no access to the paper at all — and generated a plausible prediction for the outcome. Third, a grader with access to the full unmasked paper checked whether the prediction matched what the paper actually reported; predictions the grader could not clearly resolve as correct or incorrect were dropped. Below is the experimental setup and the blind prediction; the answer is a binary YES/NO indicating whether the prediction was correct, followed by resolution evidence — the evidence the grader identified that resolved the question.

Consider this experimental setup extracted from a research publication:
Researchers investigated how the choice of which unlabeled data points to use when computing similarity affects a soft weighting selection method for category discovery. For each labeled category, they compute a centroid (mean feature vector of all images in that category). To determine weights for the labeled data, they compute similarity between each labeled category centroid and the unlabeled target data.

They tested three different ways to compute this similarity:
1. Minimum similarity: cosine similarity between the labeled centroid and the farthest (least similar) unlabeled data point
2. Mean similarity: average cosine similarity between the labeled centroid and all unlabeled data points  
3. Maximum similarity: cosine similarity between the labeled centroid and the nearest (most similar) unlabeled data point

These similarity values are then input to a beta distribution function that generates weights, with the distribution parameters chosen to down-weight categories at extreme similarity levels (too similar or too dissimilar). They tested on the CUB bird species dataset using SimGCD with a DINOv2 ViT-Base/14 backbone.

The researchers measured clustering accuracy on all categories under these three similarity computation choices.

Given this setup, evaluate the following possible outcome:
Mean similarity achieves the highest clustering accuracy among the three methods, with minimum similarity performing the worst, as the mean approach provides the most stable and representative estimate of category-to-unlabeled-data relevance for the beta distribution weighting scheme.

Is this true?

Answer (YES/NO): NO